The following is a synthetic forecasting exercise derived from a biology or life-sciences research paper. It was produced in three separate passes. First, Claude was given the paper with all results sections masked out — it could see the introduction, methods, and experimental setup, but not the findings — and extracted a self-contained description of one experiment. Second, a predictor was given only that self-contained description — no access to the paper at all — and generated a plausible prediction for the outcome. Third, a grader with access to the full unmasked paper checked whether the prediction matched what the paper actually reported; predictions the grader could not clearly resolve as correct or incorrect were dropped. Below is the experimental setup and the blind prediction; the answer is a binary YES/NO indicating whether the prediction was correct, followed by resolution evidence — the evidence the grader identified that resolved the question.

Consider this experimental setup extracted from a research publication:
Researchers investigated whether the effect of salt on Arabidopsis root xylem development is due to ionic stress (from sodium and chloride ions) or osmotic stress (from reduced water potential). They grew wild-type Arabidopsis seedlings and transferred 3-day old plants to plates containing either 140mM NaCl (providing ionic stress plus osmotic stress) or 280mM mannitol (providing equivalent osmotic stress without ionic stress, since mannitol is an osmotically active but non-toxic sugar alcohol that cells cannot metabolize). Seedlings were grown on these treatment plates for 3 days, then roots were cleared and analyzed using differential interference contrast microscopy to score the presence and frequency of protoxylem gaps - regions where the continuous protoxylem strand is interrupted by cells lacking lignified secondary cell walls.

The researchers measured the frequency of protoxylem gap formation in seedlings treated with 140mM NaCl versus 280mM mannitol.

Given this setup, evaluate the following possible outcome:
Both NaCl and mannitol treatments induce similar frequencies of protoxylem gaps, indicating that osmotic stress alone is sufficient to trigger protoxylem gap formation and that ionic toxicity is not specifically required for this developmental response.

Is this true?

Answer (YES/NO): NO